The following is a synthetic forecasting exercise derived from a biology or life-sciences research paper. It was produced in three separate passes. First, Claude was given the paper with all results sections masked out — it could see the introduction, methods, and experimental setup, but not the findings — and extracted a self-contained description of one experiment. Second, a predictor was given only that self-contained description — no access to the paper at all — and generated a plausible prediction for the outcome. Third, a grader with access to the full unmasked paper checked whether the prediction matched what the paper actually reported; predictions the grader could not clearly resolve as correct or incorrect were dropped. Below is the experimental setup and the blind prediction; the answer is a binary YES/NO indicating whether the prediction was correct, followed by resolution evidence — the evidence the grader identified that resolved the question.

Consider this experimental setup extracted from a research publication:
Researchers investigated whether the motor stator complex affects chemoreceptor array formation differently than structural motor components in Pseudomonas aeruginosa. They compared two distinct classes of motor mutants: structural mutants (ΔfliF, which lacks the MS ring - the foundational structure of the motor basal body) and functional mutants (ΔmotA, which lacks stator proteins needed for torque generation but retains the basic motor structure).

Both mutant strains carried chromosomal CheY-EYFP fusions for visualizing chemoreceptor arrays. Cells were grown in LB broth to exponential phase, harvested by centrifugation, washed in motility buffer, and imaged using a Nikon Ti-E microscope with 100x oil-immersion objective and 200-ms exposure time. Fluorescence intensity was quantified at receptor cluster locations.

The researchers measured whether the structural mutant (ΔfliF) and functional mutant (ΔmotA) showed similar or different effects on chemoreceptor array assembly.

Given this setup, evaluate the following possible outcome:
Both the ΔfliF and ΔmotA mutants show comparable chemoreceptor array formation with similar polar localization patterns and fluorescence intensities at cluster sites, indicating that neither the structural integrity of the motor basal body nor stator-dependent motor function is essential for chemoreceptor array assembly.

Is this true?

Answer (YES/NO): NO